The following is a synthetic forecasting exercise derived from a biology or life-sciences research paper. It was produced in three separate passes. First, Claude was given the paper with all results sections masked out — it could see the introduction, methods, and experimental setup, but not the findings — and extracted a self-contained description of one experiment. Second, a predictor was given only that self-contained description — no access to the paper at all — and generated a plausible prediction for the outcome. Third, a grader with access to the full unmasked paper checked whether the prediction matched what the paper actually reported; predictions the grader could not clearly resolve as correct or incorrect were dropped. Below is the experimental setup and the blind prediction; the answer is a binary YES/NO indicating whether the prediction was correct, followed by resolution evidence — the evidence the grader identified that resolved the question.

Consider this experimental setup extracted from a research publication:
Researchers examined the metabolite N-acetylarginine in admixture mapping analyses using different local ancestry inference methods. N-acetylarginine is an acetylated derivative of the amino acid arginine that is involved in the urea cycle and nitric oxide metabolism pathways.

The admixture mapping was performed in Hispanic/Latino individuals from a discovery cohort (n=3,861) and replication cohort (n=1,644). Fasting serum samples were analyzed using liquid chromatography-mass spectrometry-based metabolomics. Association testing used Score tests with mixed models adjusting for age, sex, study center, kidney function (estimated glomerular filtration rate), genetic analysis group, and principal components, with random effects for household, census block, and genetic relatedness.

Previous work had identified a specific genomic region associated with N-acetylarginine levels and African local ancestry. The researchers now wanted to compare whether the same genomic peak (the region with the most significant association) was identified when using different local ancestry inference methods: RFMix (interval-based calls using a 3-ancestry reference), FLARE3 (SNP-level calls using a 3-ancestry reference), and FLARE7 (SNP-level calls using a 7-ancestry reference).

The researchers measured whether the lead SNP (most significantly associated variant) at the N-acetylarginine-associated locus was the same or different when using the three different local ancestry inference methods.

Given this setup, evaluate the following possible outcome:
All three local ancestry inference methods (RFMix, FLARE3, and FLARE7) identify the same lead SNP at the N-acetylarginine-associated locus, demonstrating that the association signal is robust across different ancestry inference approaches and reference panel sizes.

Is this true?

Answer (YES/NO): NO